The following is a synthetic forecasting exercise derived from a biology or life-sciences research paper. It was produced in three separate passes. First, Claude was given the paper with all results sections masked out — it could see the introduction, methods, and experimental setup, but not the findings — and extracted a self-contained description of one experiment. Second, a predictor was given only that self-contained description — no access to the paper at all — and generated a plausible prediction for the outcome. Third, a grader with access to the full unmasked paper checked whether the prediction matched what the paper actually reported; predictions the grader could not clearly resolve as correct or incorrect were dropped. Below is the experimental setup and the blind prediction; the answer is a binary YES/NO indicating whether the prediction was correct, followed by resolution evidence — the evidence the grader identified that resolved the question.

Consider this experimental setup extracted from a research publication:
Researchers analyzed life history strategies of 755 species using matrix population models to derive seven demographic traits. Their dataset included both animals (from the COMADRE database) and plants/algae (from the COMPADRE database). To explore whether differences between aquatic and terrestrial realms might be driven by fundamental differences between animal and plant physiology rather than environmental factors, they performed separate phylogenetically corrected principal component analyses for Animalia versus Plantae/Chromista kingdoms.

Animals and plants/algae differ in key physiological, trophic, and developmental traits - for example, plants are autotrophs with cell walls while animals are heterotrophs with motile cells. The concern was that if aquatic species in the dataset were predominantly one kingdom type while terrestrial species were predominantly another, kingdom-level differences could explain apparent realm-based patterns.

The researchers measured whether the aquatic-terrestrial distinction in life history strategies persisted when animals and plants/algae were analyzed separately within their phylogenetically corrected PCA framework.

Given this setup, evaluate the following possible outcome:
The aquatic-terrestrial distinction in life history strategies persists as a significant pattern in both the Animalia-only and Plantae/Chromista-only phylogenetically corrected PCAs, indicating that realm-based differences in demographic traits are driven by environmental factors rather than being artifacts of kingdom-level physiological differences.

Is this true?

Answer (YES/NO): NO